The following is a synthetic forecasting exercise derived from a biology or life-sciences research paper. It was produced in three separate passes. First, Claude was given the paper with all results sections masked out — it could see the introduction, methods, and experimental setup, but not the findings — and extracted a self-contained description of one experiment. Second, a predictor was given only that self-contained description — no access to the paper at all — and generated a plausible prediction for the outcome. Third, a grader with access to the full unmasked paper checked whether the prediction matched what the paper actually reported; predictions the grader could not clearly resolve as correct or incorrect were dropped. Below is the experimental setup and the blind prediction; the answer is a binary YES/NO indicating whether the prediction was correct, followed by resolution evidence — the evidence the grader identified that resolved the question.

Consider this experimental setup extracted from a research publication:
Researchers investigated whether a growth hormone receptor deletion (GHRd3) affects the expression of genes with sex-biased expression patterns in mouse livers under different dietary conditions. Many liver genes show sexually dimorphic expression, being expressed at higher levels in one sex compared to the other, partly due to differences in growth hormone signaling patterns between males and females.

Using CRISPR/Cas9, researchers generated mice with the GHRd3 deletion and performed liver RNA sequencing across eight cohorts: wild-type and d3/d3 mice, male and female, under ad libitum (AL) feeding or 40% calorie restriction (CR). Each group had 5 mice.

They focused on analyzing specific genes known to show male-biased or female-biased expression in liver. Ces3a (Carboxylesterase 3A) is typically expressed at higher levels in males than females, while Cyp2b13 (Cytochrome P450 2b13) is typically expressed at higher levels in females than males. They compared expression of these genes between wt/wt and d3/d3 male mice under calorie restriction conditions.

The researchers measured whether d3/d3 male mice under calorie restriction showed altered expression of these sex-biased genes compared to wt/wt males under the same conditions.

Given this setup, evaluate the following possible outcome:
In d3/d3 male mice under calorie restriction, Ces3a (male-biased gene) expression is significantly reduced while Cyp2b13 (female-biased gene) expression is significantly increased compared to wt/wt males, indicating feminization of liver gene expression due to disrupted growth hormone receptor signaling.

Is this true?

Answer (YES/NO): YES